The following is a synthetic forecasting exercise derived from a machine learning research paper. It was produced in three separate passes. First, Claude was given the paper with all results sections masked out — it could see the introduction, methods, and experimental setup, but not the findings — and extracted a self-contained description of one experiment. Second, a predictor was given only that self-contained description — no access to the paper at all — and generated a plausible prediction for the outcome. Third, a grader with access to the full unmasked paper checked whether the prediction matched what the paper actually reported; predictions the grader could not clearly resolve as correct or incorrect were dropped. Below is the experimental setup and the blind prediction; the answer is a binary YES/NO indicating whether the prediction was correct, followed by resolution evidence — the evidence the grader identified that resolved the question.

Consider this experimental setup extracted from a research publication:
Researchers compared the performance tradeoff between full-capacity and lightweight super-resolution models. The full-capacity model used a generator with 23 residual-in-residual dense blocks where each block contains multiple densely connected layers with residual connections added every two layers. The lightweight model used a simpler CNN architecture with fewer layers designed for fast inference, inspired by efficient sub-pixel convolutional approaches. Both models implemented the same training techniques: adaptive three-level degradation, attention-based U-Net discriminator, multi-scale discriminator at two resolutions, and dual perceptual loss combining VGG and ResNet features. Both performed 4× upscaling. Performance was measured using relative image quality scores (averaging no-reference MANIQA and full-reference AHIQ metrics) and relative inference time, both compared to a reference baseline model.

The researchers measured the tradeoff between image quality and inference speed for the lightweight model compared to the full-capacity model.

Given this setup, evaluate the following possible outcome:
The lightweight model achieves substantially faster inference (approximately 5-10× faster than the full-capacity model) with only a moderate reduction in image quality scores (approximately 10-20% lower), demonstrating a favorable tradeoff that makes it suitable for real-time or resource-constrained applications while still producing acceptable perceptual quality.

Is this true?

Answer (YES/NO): YES